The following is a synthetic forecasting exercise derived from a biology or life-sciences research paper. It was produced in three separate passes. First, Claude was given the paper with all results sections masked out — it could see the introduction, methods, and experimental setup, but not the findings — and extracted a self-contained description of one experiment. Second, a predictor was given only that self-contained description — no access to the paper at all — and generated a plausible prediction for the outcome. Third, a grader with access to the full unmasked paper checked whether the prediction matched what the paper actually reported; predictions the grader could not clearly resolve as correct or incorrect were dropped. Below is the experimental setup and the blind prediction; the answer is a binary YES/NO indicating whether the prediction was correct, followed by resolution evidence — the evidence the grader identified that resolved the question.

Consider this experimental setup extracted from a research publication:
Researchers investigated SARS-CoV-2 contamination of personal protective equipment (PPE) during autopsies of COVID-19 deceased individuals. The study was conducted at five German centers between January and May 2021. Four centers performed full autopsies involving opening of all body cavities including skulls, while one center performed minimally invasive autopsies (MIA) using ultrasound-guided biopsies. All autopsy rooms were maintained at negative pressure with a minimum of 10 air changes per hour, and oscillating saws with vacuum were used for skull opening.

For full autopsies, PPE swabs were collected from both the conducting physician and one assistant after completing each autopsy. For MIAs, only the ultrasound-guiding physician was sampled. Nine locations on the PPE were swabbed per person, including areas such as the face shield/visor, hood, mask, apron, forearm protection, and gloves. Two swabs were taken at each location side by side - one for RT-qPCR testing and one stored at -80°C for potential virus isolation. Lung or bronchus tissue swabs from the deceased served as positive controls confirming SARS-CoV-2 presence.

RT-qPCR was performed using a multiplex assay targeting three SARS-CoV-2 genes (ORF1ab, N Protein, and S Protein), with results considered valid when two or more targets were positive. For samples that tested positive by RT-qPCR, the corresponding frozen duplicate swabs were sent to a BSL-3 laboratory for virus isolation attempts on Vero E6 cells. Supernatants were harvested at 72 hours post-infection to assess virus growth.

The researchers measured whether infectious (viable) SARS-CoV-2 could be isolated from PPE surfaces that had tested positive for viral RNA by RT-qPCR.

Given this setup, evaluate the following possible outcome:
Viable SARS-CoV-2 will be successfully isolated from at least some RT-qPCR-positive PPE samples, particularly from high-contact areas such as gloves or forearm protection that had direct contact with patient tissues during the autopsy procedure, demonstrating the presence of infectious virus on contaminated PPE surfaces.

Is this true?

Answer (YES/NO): YES